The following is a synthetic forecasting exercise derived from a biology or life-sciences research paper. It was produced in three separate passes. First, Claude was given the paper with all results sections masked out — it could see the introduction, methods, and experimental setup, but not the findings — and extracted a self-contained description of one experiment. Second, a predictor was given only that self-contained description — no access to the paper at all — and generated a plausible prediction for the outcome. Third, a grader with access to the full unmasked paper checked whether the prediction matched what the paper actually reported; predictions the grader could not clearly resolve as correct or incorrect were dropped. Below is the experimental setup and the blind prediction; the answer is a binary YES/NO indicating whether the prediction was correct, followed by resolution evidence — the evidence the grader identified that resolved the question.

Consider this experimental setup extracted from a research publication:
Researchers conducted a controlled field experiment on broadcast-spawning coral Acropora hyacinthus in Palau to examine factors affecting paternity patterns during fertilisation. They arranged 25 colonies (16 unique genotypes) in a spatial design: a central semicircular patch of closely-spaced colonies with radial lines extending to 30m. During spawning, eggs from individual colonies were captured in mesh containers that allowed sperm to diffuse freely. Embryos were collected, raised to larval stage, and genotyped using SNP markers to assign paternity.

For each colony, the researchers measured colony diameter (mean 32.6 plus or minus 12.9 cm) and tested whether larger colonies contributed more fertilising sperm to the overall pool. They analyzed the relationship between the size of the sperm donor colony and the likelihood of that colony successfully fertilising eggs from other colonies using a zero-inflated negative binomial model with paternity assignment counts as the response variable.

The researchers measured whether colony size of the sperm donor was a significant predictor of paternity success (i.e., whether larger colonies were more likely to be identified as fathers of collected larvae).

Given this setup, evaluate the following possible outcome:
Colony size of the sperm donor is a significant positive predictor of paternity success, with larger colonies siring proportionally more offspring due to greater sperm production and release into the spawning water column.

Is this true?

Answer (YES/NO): NO